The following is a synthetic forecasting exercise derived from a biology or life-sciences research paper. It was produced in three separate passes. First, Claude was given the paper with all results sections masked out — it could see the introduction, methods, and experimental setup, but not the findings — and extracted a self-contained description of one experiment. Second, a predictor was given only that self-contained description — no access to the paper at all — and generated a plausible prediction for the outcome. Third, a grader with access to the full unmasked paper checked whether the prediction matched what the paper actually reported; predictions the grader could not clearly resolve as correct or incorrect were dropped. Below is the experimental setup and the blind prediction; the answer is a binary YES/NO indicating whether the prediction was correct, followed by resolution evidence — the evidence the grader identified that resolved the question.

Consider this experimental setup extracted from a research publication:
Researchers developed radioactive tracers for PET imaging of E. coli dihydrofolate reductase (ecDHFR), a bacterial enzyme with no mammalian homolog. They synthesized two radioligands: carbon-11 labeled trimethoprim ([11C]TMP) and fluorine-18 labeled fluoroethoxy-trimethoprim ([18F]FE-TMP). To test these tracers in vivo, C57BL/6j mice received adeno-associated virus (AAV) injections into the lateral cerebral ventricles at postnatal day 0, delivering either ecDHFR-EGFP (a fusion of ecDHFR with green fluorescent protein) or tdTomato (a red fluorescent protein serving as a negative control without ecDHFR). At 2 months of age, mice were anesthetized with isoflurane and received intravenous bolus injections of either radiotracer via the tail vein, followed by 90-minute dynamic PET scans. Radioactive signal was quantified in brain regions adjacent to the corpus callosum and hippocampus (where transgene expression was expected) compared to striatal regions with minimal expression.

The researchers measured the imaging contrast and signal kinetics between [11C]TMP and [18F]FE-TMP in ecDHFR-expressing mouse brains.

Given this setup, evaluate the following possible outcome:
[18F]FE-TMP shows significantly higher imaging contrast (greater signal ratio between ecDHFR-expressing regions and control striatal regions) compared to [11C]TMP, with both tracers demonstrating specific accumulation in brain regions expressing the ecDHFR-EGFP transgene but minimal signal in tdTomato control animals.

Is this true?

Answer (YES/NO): YES